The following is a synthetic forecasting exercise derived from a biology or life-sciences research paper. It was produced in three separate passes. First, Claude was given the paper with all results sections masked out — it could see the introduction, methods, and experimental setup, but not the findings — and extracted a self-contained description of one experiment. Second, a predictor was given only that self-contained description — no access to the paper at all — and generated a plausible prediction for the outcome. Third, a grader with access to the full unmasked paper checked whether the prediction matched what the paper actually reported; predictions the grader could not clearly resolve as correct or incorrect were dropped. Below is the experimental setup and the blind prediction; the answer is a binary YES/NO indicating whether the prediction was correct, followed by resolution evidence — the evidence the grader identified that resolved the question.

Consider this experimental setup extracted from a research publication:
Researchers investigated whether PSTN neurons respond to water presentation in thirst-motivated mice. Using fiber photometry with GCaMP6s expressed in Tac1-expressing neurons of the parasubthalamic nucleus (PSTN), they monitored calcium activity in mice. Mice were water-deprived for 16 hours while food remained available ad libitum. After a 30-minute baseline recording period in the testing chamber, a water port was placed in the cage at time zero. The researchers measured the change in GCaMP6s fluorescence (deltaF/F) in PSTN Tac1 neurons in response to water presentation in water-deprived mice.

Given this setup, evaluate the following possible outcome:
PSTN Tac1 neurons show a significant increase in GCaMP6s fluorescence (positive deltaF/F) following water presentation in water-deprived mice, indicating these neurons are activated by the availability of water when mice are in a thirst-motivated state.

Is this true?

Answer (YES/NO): NO